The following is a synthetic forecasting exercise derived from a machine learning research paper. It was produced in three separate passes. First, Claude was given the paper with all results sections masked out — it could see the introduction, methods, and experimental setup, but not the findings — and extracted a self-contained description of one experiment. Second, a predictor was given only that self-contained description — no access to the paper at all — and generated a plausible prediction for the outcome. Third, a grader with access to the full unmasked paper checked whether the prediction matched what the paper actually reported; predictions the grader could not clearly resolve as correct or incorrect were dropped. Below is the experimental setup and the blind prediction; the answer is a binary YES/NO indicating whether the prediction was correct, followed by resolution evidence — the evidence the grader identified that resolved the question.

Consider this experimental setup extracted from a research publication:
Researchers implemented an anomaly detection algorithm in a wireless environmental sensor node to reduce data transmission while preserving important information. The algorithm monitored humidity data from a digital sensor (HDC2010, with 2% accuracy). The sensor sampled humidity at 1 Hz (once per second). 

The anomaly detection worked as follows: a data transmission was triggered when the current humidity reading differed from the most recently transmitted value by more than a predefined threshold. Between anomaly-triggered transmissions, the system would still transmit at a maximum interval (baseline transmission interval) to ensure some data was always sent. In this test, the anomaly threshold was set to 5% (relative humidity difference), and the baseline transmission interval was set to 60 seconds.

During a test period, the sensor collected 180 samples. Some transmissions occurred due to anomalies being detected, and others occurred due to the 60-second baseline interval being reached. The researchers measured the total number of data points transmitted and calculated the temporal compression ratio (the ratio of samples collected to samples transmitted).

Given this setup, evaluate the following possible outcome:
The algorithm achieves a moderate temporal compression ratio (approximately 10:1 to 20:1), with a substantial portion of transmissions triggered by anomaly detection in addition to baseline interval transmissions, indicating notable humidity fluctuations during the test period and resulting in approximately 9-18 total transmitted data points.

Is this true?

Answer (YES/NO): NO